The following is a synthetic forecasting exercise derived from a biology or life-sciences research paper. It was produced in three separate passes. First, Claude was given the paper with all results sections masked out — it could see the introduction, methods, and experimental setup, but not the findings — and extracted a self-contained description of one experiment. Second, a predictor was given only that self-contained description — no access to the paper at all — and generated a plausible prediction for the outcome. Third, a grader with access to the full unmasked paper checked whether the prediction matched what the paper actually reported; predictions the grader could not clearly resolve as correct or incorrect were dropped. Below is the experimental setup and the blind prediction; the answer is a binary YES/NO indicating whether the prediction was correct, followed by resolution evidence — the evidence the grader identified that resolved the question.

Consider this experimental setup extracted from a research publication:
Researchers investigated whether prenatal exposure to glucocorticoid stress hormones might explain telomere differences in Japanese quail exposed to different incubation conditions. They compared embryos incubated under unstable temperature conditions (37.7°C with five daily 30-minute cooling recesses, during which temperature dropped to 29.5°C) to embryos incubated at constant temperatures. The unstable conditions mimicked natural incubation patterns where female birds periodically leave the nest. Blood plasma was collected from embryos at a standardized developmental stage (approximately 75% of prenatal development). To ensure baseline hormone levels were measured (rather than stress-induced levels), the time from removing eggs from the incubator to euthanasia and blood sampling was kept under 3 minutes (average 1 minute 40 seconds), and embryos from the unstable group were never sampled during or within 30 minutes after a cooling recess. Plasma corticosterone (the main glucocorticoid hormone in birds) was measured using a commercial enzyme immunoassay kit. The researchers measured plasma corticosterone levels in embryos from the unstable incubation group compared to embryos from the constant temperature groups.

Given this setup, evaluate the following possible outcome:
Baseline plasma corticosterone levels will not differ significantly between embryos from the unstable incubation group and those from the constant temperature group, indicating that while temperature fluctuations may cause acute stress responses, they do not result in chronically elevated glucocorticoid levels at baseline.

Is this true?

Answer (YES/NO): NO